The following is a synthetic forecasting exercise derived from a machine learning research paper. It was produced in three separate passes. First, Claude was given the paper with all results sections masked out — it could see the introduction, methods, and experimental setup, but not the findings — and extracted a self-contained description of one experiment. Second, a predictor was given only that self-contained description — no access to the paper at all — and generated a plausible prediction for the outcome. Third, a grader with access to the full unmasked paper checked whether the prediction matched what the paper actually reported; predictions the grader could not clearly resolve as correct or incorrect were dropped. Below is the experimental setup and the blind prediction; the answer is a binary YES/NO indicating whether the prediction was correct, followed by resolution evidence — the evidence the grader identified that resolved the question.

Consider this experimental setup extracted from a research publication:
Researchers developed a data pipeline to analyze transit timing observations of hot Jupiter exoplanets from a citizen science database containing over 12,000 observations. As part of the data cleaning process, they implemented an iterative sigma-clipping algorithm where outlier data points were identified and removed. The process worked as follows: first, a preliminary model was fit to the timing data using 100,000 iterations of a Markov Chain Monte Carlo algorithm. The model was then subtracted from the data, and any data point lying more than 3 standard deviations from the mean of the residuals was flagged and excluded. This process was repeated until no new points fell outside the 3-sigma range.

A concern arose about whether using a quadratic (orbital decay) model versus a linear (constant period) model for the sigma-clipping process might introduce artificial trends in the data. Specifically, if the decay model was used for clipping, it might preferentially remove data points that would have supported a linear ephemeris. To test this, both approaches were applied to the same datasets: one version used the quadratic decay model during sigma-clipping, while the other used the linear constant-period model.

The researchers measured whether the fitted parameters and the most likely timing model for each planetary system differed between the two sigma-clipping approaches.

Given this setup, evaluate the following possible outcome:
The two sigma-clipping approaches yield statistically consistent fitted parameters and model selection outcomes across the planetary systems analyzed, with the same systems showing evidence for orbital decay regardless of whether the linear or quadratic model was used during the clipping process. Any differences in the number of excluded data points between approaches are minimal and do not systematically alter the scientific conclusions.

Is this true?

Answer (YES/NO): YES